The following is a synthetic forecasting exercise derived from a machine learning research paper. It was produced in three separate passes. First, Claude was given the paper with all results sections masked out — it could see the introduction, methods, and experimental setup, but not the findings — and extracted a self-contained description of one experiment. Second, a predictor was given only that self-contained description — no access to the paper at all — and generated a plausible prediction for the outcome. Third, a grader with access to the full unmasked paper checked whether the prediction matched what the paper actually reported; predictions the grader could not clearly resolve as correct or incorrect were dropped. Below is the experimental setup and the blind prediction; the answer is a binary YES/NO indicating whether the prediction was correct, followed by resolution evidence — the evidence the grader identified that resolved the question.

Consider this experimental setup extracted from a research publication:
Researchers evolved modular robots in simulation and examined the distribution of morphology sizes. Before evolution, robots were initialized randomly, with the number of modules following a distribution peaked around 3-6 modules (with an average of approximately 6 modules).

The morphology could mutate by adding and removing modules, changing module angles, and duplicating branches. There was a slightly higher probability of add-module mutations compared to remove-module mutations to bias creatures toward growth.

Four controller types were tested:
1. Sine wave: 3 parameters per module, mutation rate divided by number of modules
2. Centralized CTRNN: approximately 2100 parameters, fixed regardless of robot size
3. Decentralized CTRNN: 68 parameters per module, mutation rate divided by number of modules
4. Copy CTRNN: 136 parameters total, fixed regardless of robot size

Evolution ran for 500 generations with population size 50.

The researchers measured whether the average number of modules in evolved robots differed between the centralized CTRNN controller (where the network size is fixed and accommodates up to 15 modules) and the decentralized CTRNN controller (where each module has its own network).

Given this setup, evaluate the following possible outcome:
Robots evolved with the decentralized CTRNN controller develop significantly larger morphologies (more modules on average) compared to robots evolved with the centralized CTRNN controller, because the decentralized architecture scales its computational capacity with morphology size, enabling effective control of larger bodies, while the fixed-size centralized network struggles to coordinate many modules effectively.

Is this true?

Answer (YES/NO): YES